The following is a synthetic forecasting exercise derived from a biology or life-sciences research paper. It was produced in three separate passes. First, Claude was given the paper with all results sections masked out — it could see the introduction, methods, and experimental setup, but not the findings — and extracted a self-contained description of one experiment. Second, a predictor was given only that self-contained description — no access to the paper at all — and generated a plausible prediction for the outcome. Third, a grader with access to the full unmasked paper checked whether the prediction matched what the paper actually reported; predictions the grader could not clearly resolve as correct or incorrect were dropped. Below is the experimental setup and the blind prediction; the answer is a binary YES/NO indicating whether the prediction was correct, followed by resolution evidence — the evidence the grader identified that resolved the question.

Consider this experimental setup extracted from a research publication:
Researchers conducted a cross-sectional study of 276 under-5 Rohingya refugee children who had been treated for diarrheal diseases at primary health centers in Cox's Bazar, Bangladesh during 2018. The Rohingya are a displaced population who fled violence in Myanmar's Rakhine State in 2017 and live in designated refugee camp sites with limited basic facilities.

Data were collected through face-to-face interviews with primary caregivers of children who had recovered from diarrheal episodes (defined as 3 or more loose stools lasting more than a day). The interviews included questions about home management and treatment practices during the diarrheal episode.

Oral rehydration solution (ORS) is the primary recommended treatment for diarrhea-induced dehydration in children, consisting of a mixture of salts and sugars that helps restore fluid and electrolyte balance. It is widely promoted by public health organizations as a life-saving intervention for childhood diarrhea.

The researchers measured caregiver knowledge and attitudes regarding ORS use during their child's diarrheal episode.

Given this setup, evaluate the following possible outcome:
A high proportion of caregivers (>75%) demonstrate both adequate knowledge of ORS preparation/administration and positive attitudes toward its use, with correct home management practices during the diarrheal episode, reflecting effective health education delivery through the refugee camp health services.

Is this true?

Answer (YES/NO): NO